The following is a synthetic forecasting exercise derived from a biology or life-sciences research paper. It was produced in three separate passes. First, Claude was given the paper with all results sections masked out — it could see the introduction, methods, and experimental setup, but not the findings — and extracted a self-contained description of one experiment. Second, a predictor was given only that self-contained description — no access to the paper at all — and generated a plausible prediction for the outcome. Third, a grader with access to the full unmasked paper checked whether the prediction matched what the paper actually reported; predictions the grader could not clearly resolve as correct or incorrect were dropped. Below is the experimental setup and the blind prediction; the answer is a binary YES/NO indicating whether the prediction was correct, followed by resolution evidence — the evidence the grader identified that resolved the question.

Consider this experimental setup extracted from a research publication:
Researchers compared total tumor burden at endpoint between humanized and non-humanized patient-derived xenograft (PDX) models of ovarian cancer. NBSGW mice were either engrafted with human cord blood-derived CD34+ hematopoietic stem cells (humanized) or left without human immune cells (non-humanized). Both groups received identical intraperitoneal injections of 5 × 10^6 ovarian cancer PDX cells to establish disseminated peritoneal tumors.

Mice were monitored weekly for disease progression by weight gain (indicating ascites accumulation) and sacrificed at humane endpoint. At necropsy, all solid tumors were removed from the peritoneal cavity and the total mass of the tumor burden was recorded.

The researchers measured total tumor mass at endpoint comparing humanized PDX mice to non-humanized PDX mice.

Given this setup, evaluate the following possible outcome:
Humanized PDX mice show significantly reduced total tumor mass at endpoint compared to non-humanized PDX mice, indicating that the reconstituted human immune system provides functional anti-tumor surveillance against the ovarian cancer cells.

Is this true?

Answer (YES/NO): NO